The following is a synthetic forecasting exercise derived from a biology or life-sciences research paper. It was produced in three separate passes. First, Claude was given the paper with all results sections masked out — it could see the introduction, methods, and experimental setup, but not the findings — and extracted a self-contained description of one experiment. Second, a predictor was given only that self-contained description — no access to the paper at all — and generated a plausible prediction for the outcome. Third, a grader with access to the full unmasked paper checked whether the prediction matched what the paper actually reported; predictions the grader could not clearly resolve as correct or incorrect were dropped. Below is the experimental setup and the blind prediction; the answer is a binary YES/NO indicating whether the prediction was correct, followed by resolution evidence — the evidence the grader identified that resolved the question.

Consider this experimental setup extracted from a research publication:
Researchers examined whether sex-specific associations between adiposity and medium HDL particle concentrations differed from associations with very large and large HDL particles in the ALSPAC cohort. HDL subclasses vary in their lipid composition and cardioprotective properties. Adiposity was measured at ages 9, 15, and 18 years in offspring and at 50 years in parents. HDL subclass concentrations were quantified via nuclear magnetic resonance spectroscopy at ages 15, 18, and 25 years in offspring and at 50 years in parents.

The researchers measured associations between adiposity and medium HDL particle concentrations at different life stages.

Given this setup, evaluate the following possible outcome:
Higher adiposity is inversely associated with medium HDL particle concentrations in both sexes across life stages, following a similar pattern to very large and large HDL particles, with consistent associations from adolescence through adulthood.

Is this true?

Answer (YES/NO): NO